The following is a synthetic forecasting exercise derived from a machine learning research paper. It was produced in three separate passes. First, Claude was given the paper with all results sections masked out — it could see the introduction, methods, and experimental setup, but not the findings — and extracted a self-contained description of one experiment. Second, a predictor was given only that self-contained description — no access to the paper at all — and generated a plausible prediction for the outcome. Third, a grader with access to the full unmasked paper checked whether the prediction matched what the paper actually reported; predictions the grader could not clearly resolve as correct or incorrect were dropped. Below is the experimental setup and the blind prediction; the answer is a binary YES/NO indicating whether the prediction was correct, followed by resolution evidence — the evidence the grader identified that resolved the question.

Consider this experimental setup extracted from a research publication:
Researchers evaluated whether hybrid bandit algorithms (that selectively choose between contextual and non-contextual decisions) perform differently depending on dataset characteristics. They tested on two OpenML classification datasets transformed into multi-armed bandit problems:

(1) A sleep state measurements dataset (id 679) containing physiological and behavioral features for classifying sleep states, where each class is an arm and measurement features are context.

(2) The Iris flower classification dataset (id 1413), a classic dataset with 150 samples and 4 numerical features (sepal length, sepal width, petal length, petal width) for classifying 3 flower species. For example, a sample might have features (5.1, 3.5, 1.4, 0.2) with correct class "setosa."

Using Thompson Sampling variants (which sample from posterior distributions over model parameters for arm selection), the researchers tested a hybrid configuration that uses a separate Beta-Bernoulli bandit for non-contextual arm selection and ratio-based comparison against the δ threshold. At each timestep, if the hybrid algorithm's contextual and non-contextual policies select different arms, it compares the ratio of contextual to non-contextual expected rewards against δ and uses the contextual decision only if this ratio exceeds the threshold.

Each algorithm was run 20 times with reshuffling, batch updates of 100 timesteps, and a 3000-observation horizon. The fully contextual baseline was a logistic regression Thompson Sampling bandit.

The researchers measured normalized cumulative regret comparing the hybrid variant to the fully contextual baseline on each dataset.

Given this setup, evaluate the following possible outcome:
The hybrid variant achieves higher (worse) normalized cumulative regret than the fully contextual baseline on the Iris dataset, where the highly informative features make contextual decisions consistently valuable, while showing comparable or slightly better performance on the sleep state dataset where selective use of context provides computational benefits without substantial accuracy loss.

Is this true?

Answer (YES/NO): NO